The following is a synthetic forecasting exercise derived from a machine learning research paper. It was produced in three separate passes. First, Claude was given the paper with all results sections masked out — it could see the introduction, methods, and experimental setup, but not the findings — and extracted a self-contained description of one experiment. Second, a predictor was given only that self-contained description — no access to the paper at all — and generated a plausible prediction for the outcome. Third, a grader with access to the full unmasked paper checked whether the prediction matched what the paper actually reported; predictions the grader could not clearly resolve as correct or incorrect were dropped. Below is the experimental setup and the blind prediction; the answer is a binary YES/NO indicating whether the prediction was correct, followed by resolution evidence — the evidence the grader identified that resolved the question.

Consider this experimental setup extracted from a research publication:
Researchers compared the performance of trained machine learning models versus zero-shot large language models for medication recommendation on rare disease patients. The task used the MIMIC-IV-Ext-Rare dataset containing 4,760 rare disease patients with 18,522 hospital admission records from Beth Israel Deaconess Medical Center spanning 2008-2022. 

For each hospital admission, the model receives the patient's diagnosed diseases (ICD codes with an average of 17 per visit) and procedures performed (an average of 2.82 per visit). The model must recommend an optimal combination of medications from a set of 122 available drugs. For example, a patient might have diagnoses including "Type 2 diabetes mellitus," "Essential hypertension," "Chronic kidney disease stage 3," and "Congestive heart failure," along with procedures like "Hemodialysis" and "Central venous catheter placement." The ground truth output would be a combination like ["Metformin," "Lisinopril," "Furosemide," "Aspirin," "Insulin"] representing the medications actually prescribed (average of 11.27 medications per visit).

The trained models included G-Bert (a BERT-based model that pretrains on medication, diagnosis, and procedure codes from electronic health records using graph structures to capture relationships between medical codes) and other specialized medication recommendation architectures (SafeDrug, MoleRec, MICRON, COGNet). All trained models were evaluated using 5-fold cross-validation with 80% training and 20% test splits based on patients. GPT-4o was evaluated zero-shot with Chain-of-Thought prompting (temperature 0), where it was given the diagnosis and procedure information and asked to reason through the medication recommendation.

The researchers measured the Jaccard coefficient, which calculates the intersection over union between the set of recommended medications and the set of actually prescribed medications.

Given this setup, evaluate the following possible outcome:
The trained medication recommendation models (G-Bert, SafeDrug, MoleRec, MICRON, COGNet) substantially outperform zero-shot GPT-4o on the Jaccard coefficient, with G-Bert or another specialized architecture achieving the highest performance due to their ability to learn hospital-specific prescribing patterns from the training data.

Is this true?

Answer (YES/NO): YES